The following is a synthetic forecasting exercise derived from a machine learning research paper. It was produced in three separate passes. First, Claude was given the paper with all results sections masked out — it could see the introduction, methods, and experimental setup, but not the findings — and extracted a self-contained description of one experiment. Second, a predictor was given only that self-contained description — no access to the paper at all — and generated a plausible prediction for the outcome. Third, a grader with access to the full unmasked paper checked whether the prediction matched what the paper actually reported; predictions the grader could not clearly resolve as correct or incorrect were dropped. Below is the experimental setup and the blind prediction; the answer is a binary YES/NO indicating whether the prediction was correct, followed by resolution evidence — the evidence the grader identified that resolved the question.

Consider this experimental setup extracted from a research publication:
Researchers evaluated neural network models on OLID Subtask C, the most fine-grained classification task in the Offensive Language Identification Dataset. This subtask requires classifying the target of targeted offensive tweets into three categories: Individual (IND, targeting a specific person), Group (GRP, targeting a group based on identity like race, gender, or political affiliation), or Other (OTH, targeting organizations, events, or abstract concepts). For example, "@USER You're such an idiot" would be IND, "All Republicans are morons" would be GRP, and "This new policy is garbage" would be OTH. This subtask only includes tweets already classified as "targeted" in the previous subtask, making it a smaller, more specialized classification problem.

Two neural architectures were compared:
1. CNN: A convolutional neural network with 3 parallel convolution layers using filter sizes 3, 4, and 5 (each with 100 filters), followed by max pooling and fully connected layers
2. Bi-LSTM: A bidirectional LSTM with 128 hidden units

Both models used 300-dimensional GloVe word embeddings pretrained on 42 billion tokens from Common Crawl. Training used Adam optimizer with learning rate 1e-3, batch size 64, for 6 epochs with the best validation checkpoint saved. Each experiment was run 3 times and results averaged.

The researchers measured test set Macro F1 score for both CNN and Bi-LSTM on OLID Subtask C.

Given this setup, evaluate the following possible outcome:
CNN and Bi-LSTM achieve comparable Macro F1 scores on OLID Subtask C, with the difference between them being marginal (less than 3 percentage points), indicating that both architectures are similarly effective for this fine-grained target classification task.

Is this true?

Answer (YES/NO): YES